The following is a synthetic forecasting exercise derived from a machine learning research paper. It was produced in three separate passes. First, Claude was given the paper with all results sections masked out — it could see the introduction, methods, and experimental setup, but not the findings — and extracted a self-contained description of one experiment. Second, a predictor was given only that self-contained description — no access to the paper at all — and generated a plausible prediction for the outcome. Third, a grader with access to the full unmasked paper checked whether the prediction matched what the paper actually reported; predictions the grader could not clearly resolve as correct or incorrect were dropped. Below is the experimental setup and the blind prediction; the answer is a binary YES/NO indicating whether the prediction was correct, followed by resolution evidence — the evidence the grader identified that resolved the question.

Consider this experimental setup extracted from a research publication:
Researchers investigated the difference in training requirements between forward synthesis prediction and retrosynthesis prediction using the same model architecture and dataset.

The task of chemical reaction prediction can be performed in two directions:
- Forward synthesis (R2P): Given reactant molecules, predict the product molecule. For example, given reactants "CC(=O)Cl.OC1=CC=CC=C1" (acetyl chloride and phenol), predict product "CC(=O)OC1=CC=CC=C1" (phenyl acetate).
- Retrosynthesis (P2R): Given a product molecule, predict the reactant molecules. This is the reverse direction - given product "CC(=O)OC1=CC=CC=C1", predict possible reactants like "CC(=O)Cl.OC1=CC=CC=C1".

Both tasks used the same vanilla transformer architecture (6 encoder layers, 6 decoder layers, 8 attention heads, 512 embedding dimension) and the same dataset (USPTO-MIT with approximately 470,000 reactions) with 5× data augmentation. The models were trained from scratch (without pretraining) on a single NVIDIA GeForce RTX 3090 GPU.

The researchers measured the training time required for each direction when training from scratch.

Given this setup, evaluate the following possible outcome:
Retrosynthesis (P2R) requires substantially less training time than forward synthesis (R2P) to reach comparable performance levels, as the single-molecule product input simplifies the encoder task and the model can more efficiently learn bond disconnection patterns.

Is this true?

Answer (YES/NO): NO